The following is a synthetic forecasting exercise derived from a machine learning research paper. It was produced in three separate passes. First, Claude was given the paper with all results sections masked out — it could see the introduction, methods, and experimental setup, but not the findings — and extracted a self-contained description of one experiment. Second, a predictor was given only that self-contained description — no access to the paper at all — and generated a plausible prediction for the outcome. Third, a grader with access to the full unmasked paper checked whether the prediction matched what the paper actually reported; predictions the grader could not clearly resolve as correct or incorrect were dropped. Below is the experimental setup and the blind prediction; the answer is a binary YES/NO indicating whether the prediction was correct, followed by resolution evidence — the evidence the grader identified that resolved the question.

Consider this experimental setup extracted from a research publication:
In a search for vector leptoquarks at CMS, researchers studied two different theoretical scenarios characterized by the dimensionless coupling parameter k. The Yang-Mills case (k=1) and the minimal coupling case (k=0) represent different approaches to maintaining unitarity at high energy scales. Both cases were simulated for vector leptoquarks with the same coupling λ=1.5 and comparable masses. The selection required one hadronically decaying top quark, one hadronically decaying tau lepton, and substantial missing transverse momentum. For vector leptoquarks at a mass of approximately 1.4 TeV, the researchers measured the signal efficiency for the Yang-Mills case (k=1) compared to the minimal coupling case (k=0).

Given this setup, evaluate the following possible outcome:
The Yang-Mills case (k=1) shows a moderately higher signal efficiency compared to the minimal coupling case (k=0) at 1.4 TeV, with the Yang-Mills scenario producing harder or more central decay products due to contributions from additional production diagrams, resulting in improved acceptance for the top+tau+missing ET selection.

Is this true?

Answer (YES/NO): NO